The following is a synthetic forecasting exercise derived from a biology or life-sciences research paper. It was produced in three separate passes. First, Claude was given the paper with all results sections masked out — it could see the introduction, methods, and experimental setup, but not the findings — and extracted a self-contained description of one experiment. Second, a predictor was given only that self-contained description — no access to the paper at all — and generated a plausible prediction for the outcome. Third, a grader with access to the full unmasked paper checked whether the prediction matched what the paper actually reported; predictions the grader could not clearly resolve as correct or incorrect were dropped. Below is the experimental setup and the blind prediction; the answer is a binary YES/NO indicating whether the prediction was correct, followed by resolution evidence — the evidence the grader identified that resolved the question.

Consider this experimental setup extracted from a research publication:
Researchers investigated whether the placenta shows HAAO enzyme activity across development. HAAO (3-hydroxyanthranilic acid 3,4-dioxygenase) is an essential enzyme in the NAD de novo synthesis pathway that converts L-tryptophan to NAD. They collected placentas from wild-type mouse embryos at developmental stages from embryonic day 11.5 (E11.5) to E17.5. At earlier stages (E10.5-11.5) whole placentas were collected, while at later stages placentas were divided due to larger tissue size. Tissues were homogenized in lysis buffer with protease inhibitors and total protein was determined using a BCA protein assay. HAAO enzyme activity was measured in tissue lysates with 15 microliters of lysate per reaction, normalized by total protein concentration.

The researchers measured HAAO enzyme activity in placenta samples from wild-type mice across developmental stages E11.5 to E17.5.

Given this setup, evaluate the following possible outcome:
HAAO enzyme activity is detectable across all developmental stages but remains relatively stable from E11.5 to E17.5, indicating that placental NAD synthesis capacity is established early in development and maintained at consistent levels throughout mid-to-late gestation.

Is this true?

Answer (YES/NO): NO